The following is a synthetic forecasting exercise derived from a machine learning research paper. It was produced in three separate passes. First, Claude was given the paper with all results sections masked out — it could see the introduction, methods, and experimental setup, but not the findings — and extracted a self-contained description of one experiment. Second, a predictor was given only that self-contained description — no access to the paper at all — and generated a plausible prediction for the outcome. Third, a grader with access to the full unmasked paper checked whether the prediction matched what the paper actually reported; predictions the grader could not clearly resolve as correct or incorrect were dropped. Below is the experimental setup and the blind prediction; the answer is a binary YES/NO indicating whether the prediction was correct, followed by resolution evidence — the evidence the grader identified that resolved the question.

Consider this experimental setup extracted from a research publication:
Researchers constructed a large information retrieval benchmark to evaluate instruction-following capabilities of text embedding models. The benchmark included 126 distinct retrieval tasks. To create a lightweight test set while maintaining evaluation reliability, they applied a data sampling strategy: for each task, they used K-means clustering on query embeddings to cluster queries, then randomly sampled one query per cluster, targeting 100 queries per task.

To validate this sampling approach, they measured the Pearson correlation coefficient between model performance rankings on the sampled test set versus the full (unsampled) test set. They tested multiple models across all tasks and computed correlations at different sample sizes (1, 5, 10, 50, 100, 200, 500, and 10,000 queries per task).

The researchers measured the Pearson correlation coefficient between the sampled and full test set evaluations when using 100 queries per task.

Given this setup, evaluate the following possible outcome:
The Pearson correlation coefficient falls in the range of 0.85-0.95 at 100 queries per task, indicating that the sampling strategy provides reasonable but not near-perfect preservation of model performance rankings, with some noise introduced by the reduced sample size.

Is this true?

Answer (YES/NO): NO